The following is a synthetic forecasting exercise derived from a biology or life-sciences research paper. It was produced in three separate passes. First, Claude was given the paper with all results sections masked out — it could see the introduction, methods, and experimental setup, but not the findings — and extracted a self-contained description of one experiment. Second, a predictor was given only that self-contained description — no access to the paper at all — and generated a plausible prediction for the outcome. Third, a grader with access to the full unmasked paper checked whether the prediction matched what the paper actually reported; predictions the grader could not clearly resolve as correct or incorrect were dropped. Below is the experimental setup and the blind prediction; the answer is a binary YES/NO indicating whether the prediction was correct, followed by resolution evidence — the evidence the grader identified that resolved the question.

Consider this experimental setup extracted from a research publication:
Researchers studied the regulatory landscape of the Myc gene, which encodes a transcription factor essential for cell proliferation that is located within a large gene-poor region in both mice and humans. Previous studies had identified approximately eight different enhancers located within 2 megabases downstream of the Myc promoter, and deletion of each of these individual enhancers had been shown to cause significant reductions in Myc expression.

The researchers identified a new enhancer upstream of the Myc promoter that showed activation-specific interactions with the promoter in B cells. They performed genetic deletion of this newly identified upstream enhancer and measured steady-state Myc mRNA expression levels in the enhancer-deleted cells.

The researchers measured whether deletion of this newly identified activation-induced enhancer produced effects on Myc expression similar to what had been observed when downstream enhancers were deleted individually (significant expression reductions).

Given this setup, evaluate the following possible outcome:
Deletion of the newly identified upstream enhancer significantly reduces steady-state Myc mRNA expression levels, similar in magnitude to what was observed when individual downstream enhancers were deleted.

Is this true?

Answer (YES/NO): NO